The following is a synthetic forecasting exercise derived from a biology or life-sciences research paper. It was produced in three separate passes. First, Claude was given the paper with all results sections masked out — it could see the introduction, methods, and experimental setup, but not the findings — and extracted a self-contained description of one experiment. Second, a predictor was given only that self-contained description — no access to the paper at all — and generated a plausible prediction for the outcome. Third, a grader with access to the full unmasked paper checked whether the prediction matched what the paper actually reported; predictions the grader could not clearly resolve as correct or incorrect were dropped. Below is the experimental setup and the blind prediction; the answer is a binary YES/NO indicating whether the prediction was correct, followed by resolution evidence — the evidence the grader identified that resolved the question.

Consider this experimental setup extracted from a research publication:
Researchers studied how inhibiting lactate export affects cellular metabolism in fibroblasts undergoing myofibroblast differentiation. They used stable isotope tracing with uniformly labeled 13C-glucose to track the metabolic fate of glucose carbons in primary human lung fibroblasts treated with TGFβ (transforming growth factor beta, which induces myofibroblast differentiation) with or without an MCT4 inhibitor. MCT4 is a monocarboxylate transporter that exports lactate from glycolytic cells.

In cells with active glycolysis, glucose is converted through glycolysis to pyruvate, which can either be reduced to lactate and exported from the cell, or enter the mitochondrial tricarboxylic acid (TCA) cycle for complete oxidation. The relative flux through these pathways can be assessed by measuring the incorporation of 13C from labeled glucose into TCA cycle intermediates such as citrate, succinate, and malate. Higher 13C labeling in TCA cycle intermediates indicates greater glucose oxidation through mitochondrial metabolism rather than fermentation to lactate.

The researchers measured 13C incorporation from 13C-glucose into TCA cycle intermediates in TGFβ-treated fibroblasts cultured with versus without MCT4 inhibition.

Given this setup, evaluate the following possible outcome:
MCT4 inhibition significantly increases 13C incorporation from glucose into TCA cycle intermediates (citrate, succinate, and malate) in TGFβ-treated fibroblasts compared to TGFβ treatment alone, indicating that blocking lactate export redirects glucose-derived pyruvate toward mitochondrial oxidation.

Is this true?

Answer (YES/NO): YES